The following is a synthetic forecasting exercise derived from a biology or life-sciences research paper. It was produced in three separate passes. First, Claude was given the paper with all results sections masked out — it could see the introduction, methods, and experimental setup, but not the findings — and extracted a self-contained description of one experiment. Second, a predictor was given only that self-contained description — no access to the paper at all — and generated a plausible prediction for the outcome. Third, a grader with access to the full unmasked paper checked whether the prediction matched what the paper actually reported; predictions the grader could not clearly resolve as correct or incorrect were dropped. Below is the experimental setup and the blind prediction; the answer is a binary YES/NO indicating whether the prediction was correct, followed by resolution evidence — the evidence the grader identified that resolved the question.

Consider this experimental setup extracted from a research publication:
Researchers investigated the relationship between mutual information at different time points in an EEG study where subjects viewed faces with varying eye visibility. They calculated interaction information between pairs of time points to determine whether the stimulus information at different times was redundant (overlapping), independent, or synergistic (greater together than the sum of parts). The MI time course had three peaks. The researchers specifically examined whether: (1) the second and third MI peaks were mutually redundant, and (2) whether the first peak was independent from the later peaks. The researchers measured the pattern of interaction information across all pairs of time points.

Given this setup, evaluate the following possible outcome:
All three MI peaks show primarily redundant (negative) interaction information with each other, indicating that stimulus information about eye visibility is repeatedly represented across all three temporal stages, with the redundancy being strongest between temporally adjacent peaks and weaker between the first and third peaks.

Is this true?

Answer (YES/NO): NO